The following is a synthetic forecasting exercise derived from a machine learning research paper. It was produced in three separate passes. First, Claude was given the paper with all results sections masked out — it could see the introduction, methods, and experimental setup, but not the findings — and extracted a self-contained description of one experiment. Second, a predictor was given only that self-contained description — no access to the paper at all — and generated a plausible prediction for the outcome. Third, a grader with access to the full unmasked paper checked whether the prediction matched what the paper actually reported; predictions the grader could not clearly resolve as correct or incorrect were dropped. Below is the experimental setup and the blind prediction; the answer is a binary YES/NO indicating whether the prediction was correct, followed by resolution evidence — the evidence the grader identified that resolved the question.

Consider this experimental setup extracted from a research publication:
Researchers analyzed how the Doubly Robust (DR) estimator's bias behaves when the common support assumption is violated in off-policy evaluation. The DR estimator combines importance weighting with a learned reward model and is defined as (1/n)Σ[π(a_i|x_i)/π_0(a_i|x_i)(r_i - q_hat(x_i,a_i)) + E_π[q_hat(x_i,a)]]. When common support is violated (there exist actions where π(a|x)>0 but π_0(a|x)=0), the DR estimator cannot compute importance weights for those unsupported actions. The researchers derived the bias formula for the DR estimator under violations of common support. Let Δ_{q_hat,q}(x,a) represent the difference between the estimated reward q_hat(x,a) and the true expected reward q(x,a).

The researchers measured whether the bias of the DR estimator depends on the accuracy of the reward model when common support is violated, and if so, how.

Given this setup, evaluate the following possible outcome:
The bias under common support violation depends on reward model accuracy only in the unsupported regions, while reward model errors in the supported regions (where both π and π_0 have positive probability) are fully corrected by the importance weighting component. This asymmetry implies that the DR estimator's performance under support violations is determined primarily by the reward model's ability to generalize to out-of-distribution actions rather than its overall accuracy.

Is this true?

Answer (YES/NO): YES